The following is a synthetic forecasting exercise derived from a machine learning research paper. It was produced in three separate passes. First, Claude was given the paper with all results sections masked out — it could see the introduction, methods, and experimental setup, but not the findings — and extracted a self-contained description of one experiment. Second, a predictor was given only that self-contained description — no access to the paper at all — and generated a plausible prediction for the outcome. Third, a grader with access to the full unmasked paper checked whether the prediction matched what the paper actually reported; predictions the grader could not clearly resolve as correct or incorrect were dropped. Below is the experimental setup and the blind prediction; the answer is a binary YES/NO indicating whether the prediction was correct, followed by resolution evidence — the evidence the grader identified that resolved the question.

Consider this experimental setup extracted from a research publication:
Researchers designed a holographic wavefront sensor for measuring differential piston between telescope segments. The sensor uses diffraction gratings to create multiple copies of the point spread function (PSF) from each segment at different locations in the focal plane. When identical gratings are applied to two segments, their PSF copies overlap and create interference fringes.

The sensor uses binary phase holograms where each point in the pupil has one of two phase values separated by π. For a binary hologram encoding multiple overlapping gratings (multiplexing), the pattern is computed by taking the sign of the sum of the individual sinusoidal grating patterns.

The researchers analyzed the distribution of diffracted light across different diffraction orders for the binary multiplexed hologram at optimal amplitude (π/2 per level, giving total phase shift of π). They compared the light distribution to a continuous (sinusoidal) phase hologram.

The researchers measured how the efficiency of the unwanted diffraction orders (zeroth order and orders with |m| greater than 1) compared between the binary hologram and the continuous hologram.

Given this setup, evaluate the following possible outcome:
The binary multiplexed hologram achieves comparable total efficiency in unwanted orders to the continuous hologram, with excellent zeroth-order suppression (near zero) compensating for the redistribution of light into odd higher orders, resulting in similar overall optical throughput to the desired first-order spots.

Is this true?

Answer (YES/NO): NO